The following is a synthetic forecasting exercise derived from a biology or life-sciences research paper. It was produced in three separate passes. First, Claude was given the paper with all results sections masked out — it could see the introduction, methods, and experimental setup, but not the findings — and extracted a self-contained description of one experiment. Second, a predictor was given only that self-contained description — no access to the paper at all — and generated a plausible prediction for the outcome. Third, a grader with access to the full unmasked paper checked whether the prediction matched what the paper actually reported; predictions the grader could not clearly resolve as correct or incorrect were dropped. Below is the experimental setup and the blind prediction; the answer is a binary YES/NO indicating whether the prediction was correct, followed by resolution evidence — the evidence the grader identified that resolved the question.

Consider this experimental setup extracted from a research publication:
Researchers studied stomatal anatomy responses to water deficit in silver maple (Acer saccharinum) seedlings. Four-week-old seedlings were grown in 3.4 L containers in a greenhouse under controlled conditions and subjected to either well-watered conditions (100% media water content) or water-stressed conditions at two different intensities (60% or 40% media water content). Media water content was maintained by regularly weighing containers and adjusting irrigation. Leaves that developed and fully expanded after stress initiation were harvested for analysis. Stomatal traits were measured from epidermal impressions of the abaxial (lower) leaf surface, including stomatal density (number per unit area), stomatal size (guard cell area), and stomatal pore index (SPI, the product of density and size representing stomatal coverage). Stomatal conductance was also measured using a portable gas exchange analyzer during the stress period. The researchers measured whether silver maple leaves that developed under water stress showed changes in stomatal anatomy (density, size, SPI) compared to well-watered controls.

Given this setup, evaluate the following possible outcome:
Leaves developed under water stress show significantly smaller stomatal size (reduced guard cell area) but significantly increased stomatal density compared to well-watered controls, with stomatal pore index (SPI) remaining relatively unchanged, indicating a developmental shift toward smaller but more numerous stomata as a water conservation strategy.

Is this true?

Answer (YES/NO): NO